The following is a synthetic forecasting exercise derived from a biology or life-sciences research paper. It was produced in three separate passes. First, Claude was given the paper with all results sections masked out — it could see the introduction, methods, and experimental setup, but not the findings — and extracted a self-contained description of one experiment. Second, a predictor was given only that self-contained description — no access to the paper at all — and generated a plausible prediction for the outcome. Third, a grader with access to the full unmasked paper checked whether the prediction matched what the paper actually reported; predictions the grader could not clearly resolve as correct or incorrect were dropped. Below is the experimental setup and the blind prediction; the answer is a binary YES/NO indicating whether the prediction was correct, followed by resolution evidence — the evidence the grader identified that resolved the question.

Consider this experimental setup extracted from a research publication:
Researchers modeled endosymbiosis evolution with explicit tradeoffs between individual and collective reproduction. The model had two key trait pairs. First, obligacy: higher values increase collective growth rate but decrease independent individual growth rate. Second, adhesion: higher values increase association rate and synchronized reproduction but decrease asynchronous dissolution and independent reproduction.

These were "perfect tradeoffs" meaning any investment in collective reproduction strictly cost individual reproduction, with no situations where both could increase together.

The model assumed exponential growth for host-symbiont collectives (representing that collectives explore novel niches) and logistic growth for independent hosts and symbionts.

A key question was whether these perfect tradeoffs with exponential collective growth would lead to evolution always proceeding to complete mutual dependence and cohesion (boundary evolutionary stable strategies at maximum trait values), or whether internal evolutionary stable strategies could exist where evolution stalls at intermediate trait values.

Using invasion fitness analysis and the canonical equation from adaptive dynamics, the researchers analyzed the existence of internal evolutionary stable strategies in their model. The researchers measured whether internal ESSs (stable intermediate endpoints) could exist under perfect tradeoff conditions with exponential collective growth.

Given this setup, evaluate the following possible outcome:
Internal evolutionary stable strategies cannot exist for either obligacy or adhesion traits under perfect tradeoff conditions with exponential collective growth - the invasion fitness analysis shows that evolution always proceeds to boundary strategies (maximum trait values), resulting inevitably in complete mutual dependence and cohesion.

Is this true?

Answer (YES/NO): NO